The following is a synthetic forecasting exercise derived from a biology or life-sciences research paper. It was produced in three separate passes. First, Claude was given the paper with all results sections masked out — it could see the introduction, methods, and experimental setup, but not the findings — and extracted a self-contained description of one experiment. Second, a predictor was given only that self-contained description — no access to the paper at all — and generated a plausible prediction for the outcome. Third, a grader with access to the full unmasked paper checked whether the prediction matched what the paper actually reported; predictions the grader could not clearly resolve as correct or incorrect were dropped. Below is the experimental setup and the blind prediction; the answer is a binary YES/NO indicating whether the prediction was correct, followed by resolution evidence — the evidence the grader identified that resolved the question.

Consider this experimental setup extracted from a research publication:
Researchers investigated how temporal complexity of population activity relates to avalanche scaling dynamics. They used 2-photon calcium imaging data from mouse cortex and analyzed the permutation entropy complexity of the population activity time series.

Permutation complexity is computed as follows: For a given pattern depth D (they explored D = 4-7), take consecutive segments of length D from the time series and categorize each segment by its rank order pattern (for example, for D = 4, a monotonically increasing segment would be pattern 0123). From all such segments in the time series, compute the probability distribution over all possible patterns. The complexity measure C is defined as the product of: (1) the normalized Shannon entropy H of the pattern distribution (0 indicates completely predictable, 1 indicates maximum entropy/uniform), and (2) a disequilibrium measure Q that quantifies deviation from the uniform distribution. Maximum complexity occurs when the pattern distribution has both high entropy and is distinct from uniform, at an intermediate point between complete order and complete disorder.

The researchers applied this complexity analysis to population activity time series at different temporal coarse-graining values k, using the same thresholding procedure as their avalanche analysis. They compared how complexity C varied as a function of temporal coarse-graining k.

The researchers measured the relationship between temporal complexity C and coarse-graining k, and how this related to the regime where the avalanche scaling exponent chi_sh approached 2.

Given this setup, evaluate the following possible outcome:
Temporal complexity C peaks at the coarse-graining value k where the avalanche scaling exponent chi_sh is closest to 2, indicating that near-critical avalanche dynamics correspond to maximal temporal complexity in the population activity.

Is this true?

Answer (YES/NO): YES